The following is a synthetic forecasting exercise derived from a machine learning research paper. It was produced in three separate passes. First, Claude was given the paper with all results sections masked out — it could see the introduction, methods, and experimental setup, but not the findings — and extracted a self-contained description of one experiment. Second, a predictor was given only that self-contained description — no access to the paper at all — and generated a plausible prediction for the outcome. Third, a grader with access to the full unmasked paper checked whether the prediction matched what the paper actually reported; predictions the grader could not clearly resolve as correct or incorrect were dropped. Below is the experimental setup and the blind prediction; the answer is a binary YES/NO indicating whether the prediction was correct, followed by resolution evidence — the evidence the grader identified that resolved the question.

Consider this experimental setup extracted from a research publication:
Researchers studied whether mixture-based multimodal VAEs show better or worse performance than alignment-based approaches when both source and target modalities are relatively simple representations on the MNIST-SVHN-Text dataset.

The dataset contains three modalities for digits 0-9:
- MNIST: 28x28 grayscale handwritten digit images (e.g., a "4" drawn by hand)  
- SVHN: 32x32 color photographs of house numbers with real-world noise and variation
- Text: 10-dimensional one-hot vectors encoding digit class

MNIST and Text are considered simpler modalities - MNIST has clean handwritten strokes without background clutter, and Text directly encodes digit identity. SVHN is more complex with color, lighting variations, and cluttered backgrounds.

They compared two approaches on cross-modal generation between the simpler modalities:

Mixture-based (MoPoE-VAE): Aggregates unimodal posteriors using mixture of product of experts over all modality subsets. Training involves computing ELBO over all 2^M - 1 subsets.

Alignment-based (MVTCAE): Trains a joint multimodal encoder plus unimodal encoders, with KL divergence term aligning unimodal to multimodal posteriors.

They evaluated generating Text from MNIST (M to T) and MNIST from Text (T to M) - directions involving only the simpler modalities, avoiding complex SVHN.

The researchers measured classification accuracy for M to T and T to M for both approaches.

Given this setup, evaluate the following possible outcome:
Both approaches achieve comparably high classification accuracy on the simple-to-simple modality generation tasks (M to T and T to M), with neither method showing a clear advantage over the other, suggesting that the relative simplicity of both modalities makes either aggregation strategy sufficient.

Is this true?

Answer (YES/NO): NO